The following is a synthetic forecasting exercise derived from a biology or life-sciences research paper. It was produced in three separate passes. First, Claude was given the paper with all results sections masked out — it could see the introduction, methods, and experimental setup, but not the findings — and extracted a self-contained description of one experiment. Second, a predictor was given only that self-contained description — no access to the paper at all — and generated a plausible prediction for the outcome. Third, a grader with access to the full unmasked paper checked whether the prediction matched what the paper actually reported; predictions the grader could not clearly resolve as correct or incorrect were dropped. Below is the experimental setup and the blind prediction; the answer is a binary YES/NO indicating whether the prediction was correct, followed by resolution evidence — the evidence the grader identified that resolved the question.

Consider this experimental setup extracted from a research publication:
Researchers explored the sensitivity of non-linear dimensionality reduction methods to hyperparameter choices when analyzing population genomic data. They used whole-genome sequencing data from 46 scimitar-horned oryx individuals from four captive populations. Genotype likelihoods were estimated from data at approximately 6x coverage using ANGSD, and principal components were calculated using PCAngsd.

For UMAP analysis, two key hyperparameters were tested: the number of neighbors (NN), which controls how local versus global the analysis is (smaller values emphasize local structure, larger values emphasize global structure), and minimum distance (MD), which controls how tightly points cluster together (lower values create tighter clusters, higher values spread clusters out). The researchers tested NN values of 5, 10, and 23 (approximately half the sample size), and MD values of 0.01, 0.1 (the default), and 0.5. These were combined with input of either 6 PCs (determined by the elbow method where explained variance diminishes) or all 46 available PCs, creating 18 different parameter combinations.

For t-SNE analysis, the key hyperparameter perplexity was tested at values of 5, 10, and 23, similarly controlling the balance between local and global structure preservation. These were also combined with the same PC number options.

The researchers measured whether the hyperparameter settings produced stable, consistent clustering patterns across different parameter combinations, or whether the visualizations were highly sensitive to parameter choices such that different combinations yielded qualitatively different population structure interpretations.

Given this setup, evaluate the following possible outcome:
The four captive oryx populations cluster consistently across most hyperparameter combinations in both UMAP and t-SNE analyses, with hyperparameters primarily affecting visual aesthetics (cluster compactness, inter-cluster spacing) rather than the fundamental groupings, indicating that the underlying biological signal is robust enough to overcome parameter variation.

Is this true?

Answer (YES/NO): YES